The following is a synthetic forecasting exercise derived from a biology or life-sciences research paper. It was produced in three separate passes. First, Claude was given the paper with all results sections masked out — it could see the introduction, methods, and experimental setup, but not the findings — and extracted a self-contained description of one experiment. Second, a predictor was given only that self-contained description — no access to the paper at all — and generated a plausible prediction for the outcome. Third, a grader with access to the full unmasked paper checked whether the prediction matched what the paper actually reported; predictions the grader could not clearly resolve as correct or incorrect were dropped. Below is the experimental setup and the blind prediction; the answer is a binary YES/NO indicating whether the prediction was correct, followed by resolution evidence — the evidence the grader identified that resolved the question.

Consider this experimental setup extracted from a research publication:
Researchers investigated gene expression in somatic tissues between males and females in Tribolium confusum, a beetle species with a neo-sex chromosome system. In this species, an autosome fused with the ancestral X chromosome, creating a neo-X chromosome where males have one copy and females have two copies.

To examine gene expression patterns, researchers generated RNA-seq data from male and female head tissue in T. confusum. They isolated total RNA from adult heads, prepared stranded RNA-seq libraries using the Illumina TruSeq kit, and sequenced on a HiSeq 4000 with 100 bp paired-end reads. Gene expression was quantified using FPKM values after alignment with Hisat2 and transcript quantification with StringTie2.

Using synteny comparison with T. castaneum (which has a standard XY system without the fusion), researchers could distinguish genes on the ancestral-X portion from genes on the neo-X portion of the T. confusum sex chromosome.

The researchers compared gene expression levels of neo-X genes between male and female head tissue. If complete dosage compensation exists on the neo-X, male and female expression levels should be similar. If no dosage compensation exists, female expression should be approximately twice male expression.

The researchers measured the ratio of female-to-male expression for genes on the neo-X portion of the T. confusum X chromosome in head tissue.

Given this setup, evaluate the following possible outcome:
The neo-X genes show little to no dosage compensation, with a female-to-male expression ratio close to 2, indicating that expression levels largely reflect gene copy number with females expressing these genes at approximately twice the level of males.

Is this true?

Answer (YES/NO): NO